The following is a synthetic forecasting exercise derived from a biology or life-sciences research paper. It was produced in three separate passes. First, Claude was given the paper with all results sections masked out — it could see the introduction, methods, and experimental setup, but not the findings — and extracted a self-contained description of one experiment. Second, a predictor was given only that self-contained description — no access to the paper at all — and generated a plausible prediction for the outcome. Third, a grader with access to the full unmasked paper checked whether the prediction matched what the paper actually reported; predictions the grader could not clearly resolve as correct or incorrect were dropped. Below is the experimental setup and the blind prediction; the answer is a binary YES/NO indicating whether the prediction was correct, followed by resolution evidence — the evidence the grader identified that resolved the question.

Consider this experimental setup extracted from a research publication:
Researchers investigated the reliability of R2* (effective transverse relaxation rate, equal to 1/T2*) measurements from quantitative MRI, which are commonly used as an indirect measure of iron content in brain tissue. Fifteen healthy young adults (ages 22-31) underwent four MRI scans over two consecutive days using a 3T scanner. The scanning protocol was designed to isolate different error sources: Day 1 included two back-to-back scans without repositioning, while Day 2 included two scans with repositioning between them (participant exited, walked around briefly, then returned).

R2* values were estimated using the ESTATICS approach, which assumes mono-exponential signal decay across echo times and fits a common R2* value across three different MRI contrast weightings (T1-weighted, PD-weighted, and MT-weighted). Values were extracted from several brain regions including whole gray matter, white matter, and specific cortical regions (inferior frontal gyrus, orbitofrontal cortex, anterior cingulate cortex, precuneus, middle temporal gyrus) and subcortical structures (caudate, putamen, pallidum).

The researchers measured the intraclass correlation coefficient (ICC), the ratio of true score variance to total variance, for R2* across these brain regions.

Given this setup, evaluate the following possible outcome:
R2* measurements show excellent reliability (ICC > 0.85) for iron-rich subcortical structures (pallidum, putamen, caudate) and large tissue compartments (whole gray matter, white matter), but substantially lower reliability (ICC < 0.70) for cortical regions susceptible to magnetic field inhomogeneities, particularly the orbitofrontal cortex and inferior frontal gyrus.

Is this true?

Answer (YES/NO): NO